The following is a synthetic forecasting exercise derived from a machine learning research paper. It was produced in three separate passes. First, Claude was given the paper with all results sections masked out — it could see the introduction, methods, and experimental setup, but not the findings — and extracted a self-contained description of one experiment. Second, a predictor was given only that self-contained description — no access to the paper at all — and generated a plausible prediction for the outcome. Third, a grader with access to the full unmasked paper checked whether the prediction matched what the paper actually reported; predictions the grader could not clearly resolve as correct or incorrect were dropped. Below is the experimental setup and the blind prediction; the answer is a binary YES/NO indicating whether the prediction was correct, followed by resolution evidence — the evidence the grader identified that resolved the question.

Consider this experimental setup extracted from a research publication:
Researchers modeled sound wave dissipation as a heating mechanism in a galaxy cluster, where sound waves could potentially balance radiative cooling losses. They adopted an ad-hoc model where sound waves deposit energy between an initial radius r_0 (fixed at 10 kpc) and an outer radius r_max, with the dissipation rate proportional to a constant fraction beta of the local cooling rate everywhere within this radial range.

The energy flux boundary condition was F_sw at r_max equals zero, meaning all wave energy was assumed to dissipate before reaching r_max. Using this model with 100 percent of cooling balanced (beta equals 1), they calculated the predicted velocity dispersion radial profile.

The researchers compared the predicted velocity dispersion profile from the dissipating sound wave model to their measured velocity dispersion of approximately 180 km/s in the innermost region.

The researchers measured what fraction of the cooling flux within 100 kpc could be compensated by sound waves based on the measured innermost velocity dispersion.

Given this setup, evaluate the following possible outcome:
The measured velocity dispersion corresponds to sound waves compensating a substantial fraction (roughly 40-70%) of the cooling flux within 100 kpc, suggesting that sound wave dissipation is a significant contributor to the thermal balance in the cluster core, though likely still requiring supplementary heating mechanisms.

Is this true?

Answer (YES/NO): NO